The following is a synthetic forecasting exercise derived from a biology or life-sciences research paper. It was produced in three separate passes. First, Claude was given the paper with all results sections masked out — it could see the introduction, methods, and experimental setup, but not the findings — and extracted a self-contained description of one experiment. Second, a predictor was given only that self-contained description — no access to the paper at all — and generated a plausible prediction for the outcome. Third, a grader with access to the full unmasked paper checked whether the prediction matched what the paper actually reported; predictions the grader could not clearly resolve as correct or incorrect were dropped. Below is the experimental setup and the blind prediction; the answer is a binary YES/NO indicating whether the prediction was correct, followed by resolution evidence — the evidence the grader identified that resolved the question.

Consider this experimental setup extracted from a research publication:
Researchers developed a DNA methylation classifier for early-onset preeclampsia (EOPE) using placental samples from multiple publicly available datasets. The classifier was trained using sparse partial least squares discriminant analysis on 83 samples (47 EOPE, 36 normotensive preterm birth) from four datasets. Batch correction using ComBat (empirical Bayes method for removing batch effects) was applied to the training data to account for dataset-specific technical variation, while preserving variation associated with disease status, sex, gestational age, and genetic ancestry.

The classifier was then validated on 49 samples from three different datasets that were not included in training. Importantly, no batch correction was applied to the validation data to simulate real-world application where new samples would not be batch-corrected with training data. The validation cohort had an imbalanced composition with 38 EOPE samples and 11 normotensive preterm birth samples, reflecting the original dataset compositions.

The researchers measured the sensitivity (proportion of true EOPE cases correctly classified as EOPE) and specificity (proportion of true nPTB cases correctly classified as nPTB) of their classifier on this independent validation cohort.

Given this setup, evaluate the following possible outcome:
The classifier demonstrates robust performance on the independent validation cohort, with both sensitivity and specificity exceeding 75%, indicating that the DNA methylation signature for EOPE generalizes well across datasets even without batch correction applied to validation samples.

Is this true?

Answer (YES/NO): NO